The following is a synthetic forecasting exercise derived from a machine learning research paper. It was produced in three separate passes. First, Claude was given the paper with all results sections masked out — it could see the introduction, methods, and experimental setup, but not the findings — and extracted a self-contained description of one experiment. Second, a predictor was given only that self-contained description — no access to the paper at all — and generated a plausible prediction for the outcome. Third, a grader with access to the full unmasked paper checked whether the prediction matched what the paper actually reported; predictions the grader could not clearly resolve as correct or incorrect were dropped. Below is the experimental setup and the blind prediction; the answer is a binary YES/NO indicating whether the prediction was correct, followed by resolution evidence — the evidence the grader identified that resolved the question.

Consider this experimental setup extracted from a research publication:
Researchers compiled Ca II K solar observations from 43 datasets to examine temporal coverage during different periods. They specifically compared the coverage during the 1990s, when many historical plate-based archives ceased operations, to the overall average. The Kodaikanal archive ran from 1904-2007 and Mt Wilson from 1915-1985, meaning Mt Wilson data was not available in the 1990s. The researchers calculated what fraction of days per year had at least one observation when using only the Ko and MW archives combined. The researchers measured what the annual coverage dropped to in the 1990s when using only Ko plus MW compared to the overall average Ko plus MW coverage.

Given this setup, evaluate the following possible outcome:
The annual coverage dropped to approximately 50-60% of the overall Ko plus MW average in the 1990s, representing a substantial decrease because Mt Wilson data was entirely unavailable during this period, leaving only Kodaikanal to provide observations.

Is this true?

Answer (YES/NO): NO